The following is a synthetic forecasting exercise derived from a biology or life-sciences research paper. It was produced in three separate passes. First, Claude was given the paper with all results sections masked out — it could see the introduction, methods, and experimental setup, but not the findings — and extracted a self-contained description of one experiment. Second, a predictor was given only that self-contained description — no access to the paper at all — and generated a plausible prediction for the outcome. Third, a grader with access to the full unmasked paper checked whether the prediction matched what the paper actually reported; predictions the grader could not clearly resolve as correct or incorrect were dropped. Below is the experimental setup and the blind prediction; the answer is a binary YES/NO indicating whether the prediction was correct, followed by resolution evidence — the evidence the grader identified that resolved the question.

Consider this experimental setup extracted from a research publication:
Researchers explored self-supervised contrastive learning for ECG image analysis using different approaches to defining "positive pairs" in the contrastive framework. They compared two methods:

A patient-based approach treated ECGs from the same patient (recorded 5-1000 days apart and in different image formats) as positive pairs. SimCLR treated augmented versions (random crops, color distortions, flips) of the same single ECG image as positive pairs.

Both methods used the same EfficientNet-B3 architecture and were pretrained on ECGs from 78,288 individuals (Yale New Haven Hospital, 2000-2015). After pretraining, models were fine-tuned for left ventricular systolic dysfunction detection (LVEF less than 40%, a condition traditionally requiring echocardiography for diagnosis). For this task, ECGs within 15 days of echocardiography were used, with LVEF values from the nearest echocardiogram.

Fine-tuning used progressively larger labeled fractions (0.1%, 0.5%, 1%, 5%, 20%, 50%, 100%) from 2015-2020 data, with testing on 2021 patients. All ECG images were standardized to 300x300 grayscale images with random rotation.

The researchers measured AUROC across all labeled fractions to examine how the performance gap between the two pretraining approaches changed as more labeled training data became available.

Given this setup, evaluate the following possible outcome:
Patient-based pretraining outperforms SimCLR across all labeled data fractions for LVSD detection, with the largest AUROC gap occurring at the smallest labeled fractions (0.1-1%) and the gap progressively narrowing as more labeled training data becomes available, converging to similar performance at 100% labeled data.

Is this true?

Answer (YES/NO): YES